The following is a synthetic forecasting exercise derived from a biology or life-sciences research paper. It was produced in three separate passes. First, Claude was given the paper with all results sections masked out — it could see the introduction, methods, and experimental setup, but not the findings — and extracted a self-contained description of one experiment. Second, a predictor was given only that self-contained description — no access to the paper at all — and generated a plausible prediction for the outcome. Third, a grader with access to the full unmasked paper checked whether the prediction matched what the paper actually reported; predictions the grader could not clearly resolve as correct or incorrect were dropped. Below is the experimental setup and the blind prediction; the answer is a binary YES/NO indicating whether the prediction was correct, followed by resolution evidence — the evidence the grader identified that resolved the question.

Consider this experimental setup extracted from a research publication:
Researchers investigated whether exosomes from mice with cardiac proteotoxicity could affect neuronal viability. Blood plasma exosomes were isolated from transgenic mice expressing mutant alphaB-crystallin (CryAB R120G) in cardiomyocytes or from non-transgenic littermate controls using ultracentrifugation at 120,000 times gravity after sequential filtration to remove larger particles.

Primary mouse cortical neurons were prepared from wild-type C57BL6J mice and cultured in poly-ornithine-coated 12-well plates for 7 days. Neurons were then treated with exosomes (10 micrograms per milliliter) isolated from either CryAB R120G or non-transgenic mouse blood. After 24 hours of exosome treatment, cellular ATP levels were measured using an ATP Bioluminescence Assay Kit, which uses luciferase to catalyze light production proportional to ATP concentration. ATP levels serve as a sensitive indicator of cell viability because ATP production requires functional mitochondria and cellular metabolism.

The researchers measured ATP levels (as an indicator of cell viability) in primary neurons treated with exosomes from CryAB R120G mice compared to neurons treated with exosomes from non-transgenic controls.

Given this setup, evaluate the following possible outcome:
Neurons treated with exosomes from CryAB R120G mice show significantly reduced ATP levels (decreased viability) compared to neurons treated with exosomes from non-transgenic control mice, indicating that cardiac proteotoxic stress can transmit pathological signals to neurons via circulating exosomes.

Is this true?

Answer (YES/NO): YES